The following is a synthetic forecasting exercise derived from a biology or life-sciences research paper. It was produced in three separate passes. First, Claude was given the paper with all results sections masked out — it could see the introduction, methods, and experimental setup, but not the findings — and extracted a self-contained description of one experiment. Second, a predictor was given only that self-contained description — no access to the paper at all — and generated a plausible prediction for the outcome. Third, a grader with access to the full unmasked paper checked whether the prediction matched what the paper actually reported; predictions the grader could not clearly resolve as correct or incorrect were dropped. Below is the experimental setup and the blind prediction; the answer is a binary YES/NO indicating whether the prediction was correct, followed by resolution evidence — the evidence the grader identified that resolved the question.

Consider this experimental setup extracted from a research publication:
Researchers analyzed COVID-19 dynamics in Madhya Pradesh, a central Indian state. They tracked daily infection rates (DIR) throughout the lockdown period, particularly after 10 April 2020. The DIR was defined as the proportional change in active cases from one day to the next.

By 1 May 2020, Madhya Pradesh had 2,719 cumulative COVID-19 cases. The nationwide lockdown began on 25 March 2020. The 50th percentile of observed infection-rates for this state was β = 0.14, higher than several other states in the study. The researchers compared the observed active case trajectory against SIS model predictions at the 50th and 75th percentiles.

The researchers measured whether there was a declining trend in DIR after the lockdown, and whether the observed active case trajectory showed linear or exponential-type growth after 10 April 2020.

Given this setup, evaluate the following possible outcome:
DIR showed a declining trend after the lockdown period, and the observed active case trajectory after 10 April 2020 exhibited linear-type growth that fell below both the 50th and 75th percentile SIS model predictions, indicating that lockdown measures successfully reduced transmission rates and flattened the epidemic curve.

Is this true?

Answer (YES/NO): NO